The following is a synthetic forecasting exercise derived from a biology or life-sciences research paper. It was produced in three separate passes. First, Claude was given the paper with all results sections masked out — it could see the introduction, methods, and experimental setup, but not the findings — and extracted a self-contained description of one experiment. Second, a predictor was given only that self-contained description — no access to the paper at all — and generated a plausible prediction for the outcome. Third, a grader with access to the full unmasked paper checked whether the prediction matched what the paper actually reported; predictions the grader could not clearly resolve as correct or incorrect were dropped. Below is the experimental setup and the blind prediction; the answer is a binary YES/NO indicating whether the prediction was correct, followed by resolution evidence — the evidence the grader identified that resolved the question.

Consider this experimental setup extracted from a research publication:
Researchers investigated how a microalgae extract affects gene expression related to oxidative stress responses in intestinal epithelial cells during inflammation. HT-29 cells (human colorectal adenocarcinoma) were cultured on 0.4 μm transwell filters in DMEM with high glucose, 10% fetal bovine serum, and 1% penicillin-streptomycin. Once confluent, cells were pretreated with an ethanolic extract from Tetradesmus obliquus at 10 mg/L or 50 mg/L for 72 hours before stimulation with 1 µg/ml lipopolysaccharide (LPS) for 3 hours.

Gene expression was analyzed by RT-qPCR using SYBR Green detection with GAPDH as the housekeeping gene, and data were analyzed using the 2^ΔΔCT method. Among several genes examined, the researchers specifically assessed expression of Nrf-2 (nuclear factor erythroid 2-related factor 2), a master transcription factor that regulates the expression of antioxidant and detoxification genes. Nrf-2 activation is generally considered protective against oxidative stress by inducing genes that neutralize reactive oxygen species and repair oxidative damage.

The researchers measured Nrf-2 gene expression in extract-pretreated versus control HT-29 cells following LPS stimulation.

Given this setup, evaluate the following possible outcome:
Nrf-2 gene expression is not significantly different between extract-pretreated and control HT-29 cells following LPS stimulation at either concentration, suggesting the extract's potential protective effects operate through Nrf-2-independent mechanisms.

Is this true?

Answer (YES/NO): YES